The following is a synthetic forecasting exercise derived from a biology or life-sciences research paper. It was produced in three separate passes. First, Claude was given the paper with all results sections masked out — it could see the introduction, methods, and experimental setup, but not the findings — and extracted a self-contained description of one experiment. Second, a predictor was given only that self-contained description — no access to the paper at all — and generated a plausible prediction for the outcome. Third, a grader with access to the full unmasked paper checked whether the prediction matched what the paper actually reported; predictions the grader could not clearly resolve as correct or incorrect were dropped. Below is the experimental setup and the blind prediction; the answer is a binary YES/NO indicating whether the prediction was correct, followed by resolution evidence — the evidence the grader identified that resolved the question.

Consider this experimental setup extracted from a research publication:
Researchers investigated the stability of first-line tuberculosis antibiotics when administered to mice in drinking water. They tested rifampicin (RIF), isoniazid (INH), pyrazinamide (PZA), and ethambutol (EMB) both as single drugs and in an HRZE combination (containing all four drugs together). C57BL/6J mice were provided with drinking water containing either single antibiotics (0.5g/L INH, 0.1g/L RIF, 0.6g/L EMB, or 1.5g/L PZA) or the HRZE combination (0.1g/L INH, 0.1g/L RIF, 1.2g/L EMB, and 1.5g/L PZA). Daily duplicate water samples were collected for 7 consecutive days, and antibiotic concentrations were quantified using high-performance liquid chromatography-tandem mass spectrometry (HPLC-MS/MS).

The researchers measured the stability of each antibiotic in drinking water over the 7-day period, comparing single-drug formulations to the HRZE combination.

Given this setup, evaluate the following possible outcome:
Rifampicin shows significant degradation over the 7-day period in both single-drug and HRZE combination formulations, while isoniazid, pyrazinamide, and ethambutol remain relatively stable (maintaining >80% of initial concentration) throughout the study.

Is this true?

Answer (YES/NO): NO